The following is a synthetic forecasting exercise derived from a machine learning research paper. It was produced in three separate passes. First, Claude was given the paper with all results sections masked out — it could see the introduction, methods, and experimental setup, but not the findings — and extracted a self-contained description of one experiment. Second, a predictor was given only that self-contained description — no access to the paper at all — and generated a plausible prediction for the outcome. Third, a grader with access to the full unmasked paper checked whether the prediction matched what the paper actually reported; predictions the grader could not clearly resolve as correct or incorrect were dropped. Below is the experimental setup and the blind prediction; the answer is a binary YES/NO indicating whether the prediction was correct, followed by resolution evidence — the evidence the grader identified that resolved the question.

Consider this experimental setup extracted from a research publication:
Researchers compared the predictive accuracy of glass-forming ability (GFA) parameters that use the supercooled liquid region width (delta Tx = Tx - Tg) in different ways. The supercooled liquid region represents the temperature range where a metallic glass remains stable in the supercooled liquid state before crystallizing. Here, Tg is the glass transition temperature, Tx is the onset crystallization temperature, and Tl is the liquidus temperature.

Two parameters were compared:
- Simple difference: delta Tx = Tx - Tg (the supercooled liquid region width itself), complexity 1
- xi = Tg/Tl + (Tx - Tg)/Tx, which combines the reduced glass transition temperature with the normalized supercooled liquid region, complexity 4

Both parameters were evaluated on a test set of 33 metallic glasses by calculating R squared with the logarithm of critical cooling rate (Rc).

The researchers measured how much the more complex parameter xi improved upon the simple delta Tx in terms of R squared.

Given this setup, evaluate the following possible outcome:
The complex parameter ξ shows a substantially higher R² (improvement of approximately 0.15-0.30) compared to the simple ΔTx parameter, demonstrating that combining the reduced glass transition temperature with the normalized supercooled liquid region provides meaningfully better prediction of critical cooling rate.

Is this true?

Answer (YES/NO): NO